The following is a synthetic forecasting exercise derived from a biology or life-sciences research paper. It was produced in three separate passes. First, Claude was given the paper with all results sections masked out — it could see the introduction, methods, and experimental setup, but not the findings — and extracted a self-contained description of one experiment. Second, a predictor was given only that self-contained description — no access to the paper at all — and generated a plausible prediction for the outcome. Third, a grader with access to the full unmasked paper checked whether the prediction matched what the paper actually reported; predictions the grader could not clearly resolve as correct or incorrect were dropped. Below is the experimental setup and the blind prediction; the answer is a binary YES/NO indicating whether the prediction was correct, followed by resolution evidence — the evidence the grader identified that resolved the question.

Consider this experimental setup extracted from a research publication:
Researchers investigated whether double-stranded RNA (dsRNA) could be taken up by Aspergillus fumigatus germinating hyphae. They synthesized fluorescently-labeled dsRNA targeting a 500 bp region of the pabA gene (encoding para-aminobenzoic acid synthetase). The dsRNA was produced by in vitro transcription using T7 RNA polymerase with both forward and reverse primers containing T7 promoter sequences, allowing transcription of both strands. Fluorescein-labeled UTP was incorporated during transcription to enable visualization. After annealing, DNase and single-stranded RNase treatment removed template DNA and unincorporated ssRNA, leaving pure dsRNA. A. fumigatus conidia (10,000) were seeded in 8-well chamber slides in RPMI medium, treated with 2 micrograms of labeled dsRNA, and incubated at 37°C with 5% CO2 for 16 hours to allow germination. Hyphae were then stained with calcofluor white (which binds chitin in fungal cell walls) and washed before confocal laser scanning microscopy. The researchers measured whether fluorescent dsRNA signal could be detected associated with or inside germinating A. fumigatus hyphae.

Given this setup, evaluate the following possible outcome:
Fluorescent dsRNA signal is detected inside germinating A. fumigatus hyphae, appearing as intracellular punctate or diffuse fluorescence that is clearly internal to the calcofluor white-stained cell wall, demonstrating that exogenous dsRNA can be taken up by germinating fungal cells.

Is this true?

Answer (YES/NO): NO